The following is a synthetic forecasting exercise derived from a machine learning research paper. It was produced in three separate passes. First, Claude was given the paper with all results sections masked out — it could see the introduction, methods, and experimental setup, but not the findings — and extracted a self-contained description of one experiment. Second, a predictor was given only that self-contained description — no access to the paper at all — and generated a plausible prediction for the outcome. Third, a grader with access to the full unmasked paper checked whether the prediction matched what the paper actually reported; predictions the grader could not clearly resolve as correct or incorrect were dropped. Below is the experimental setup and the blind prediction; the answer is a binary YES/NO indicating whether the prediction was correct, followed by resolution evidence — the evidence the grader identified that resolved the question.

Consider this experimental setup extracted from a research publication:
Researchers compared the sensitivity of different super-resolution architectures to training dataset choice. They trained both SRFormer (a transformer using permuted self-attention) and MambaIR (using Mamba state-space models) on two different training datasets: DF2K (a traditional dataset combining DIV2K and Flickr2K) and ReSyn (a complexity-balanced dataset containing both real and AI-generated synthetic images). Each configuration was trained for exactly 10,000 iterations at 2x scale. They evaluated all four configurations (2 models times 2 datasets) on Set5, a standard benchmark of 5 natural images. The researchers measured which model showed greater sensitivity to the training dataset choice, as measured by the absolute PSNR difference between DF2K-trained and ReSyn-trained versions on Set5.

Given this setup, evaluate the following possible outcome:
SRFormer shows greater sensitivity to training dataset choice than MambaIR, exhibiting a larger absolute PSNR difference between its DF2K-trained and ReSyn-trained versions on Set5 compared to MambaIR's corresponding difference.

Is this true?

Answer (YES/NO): YES